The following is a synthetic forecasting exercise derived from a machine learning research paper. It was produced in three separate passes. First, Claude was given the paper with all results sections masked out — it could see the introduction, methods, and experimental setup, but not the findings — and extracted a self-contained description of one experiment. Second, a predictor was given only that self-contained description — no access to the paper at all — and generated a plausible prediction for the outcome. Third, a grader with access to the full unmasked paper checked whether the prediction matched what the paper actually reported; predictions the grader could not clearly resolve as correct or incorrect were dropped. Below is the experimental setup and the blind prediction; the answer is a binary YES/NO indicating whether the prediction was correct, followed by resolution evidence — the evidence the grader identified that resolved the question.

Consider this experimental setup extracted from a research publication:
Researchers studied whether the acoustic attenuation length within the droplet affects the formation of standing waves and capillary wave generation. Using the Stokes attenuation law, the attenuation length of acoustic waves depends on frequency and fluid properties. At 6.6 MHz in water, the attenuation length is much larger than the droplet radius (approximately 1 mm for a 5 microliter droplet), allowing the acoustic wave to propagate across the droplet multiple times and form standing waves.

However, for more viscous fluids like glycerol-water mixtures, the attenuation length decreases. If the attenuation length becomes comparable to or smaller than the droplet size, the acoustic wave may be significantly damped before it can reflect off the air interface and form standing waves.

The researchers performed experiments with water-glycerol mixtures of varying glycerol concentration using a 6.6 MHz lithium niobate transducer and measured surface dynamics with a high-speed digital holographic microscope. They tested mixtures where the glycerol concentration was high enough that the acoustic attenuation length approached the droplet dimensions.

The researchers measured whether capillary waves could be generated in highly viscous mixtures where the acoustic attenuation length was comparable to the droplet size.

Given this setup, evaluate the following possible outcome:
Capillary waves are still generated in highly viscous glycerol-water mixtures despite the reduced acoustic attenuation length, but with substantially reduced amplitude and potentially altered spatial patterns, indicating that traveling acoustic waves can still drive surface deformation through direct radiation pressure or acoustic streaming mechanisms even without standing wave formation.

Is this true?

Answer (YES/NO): NO